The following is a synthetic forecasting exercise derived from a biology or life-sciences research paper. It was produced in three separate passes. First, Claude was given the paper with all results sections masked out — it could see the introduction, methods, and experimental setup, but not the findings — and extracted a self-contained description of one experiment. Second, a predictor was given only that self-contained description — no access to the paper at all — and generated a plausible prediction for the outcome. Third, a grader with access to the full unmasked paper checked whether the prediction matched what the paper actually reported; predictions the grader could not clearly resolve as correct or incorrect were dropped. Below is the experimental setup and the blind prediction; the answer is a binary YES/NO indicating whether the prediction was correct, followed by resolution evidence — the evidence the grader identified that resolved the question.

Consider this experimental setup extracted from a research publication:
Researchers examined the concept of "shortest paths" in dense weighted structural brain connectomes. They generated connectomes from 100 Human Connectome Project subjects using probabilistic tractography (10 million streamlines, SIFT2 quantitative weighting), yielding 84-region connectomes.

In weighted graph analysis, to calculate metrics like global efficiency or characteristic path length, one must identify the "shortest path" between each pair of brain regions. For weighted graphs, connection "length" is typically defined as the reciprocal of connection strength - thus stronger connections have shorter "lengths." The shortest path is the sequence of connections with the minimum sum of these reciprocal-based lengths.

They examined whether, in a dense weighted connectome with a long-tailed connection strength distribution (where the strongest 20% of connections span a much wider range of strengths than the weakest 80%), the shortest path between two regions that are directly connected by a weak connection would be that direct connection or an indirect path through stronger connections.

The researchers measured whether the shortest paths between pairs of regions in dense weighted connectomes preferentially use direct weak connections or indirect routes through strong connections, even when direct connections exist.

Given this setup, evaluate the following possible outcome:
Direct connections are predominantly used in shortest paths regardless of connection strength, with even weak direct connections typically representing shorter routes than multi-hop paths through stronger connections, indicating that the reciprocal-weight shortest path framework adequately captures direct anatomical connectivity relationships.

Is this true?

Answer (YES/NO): NO